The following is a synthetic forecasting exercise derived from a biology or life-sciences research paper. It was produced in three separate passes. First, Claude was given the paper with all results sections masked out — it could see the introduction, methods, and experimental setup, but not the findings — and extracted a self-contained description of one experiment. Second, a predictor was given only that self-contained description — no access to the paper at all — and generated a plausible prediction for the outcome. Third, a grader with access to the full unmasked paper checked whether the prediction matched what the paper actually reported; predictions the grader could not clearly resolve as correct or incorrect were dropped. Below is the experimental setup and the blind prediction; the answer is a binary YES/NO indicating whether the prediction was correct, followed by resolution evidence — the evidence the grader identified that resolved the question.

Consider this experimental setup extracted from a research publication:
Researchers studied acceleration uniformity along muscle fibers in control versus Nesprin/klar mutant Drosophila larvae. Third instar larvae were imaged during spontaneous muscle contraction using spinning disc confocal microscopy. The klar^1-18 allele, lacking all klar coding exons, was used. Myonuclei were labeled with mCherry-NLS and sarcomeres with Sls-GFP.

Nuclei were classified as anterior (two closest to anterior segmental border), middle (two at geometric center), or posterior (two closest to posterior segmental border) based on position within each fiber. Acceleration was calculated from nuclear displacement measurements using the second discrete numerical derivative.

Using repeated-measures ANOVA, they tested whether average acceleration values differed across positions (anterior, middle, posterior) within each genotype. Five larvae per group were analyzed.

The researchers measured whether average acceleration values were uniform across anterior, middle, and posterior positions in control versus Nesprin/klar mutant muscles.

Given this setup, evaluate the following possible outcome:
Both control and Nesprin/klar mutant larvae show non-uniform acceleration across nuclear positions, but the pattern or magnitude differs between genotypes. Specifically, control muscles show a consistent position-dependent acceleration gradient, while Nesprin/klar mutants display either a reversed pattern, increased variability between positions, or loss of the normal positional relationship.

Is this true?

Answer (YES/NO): NO